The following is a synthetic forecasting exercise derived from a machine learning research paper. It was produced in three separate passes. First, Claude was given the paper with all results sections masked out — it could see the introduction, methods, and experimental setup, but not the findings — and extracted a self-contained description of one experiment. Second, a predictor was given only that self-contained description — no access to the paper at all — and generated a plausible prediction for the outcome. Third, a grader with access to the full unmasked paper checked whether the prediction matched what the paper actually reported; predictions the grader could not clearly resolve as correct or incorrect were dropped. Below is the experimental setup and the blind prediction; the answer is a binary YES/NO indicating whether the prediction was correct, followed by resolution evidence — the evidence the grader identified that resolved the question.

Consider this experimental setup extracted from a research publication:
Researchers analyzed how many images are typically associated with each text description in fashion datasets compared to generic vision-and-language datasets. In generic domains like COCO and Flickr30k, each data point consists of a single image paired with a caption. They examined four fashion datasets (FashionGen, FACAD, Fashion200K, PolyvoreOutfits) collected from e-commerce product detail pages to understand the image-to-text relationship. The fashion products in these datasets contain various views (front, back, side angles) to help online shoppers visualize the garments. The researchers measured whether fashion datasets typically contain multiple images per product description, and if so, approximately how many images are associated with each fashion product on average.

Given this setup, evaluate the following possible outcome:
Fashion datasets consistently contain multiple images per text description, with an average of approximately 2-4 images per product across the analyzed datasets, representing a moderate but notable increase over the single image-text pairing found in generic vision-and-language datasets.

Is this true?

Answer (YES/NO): YES